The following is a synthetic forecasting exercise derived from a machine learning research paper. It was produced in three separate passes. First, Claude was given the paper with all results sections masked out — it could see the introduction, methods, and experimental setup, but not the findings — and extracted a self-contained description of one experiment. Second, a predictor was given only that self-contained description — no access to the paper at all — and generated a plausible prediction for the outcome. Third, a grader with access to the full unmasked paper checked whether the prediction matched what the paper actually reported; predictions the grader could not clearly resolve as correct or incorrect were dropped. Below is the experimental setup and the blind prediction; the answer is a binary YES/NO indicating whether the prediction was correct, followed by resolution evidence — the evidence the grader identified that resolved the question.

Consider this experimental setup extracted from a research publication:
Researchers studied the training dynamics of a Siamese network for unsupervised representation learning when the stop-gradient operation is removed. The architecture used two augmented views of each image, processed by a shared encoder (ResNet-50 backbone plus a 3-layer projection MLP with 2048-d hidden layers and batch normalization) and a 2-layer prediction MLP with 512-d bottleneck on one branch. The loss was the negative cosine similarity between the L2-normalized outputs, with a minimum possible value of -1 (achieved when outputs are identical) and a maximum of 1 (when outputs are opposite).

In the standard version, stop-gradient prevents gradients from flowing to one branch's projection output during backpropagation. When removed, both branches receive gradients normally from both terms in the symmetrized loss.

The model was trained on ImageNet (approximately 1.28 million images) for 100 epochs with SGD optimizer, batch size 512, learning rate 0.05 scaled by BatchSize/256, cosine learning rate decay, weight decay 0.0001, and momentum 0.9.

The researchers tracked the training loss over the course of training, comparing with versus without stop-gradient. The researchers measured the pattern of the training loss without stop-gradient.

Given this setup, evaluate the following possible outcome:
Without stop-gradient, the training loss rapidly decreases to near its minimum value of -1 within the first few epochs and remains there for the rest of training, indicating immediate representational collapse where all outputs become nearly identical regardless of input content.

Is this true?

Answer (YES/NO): YES